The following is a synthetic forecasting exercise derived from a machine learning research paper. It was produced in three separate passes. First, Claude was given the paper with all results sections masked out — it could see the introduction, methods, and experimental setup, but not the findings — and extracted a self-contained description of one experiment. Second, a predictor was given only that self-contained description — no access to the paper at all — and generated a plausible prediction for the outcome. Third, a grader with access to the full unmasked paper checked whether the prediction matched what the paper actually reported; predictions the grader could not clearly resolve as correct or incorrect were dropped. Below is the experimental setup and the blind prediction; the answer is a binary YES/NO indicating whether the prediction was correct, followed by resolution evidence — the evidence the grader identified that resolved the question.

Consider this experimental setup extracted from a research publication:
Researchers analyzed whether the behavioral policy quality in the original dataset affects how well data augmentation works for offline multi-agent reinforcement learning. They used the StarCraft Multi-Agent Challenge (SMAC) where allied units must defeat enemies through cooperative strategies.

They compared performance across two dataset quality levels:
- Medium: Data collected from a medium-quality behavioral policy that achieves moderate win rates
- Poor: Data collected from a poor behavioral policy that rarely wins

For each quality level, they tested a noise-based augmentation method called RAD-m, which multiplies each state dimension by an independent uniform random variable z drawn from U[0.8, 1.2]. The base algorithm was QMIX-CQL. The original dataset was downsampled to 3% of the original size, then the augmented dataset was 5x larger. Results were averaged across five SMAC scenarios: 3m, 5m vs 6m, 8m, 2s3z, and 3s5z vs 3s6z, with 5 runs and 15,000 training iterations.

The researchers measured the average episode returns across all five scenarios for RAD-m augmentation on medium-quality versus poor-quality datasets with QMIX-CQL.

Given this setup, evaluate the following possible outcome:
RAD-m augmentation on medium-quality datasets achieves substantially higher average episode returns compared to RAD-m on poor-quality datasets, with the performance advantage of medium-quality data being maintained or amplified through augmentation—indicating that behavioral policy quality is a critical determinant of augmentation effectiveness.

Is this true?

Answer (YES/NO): YES